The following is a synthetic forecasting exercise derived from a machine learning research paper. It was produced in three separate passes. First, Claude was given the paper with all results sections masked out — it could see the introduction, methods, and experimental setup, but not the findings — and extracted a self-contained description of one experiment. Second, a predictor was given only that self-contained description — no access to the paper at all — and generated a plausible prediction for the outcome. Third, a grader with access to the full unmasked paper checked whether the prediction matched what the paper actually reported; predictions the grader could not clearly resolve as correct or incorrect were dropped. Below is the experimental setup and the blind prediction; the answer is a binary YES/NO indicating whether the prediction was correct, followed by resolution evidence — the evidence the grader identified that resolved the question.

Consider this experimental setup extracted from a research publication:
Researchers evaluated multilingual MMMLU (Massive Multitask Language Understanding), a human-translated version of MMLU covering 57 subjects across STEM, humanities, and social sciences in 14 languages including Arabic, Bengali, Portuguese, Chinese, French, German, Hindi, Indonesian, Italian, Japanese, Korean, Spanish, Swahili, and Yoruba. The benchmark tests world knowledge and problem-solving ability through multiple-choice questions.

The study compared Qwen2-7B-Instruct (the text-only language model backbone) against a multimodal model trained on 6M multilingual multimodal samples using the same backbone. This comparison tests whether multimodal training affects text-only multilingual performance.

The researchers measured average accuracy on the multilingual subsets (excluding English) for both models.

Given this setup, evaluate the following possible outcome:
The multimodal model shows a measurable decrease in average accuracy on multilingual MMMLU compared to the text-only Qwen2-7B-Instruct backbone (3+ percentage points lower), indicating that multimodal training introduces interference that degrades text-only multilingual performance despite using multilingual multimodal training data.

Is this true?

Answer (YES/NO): NO